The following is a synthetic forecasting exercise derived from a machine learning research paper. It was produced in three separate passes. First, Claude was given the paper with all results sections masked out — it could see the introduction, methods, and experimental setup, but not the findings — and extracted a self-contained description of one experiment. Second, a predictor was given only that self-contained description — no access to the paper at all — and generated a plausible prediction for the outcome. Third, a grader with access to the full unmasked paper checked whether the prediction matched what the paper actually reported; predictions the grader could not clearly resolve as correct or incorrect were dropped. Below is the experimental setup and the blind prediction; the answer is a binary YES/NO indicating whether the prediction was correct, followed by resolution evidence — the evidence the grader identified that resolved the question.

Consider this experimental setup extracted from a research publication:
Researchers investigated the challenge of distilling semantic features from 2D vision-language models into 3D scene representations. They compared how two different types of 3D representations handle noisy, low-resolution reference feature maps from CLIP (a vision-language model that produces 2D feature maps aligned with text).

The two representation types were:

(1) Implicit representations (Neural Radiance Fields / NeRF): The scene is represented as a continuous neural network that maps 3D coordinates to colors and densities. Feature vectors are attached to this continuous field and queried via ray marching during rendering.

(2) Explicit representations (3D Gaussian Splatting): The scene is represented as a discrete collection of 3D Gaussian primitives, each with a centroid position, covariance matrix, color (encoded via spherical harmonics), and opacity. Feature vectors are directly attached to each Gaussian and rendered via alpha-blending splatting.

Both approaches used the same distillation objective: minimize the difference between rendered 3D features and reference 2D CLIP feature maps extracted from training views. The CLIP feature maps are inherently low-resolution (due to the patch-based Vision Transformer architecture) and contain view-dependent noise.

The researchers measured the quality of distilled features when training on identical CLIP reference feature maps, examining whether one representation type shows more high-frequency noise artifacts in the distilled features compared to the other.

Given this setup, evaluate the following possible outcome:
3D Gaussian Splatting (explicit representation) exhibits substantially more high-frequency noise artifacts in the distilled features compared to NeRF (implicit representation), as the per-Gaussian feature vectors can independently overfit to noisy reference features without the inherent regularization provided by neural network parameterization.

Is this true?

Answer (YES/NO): YES